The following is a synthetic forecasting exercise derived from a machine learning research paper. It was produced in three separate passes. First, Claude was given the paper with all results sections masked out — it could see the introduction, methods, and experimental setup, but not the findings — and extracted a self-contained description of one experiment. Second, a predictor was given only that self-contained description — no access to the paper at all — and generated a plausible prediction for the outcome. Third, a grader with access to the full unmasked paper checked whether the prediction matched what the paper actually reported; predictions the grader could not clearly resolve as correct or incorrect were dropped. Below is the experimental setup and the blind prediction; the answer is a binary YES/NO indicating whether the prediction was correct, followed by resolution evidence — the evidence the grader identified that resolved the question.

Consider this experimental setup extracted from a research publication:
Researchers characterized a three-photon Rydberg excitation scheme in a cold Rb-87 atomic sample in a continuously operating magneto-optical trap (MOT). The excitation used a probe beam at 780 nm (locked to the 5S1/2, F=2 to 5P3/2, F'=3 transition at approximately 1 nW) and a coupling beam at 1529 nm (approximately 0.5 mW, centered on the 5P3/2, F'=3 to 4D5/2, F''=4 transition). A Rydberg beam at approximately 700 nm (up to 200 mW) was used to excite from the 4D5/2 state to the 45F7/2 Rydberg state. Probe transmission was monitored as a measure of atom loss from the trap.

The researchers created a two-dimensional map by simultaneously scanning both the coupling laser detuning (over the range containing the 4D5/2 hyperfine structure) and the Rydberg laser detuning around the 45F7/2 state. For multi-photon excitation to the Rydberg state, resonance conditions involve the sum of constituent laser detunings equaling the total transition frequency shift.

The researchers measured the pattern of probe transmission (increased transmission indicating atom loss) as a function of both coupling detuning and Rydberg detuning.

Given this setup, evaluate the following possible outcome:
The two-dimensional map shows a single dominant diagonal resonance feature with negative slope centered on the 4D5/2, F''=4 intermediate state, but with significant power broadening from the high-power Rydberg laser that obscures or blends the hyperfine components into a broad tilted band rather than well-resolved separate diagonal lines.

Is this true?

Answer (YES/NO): NO